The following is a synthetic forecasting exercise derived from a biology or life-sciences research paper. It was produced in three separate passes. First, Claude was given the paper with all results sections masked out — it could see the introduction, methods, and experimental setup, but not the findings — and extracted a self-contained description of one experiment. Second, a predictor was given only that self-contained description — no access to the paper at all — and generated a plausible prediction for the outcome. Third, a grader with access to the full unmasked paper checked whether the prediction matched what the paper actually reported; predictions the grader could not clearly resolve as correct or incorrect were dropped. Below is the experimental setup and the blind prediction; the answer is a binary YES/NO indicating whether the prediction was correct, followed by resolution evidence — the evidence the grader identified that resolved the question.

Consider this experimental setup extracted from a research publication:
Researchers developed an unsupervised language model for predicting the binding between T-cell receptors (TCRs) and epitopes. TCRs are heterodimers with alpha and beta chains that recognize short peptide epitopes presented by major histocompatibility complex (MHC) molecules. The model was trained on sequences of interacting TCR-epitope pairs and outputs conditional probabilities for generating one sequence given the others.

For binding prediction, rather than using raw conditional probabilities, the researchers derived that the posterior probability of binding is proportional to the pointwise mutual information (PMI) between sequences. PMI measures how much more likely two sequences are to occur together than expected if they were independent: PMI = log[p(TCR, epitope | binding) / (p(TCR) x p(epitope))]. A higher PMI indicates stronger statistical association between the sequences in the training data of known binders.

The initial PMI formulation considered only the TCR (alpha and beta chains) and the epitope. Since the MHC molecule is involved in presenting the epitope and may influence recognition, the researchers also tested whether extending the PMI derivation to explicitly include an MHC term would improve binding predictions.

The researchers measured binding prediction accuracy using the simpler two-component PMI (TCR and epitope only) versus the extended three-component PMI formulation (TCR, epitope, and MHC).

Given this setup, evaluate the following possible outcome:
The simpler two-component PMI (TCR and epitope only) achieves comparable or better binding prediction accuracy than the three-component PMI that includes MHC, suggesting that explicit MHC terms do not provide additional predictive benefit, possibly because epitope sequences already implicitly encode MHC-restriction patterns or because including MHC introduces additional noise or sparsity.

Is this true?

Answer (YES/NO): YES